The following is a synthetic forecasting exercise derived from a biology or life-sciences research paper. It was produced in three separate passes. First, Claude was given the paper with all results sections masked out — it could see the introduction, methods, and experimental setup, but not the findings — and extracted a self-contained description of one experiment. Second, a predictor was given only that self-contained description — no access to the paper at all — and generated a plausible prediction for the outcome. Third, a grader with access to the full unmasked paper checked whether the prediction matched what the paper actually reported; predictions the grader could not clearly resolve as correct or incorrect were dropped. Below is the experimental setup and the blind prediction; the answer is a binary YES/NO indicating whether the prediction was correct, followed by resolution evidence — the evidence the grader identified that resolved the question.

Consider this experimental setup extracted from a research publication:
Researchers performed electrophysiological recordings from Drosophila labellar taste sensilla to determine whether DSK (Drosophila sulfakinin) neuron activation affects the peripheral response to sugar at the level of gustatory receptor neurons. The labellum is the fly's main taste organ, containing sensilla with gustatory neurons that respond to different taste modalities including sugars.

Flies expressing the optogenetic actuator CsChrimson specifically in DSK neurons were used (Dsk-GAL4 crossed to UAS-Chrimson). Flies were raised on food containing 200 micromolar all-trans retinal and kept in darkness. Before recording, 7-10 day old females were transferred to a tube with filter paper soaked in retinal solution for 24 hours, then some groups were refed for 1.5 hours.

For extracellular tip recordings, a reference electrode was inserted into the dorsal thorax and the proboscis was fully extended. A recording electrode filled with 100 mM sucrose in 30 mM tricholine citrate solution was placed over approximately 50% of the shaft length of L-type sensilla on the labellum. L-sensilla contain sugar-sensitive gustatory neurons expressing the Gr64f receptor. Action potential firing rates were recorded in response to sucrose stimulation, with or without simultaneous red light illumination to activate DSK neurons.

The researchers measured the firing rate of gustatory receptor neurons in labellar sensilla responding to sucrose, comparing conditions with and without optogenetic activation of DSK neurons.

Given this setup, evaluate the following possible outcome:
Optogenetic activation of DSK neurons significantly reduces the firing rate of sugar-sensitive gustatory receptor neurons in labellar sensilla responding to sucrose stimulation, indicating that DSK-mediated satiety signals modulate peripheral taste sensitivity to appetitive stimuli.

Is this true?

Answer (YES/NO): YES